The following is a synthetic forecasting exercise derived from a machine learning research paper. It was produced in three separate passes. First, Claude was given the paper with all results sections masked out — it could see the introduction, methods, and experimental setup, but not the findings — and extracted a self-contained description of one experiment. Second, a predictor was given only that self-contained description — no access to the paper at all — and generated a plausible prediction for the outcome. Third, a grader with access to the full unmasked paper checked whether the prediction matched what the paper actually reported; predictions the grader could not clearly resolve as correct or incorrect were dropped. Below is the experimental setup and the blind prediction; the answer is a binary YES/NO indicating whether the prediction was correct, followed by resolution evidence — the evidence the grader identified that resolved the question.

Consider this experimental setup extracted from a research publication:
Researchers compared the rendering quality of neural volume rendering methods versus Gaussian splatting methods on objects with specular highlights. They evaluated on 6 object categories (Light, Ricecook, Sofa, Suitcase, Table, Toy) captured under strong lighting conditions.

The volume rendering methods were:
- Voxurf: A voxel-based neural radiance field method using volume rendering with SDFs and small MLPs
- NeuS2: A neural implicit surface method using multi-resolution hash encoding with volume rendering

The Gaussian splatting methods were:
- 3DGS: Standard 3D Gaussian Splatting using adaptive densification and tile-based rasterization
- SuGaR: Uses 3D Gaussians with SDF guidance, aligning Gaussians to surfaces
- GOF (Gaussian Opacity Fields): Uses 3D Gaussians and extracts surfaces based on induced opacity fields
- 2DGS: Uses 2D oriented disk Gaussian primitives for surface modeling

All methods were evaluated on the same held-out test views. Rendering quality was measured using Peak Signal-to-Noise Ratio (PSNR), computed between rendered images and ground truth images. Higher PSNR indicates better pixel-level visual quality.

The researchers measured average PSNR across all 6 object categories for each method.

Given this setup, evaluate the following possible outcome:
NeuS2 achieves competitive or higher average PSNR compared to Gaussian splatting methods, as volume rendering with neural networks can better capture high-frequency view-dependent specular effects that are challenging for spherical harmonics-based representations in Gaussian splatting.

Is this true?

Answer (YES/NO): YES